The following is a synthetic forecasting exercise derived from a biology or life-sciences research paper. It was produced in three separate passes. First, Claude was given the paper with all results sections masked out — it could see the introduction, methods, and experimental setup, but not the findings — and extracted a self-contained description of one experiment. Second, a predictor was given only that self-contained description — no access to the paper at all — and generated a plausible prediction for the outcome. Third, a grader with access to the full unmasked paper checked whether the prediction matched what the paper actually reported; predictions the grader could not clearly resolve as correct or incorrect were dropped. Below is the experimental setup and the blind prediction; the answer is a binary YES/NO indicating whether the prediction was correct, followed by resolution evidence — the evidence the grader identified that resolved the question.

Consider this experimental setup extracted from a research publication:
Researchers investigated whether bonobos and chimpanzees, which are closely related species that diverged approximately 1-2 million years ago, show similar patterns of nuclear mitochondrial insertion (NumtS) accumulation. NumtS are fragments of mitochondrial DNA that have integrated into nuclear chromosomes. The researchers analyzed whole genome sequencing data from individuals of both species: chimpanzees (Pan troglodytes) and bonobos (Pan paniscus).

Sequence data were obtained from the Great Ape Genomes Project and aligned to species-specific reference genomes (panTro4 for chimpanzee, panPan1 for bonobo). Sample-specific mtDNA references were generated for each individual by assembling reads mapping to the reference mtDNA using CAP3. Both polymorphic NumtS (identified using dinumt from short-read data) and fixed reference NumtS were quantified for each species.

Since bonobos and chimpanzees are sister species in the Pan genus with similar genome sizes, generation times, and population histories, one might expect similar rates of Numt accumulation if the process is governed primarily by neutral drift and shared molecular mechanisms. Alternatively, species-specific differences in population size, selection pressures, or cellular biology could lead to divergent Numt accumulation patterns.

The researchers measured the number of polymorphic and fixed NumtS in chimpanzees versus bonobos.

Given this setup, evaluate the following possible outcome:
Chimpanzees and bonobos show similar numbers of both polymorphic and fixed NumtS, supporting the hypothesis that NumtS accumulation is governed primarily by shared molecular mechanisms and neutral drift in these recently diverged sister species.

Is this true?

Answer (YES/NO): NO